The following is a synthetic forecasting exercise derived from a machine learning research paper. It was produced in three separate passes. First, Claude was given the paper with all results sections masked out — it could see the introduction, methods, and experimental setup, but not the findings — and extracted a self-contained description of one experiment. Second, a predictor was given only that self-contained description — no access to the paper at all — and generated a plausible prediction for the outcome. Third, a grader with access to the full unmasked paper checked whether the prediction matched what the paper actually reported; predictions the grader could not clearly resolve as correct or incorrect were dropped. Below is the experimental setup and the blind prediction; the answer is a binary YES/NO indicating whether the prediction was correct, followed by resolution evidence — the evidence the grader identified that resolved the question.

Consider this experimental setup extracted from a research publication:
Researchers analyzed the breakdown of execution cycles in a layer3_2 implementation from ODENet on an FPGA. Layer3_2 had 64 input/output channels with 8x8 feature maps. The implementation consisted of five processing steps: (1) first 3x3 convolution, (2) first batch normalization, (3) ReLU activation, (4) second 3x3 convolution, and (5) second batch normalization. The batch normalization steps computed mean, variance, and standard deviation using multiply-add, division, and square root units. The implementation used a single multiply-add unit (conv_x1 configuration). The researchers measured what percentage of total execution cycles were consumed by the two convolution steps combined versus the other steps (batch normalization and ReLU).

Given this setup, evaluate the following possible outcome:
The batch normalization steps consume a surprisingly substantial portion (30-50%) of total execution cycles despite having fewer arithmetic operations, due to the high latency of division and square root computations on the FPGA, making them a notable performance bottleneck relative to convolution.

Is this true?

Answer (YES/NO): NO